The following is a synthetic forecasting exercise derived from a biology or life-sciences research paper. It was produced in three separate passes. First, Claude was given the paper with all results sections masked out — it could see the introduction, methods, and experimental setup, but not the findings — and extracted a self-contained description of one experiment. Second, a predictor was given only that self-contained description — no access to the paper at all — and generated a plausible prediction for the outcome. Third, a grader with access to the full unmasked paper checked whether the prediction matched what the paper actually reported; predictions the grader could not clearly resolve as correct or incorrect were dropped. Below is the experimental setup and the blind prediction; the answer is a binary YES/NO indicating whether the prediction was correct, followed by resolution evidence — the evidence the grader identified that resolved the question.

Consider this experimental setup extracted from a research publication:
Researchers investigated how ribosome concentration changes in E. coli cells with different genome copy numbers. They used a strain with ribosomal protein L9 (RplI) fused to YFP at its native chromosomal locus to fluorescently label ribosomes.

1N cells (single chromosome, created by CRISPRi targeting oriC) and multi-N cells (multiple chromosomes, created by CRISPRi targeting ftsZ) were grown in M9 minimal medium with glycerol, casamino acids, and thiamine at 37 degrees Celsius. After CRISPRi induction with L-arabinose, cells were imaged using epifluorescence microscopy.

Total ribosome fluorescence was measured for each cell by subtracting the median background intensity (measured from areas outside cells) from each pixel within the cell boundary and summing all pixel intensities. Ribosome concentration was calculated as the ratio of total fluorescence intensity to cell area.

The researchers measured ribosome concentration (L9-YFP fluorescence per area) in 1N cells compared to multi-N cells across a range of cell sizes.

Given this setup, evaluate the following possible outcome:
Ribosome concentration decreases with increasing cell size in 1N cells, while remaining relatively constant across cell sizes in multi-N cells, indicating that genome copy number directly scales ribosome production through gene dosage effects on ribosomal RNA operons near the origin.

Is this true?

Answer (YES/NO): NO